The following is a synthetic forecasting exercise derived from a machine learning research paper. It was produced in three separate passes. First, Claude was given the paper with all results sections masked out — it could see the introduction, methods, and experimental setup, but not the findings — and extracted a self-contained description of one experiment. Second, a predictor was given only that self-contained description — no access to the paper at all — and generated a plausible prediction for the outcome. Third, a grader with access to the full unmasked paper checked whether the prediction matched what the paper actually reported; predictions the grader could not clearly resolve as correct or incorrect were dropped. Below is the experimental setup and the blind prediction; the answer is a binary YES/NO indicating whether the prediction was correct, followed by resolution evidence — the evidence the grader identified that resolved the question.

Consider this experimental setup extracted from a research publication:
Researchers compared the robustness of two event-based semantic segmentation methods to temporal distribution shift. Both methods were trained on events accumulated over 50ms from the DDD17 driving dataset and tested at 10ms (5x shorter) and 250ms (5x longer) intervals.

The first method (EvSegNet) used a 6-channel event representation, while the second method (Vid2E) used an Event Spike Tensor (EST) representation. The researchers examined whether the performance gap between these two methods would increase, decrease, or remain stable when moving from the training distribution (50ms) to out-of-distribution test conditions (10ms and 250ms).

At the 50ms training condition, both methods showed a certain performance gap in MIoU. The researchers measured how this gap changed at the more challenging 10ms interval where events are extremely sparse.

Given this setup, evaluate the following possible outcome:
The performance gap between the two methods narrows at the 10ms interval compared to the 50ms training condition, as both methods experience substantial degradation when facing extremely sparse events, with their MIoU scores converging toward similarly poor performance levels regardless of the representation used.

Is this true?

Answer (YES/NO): NO